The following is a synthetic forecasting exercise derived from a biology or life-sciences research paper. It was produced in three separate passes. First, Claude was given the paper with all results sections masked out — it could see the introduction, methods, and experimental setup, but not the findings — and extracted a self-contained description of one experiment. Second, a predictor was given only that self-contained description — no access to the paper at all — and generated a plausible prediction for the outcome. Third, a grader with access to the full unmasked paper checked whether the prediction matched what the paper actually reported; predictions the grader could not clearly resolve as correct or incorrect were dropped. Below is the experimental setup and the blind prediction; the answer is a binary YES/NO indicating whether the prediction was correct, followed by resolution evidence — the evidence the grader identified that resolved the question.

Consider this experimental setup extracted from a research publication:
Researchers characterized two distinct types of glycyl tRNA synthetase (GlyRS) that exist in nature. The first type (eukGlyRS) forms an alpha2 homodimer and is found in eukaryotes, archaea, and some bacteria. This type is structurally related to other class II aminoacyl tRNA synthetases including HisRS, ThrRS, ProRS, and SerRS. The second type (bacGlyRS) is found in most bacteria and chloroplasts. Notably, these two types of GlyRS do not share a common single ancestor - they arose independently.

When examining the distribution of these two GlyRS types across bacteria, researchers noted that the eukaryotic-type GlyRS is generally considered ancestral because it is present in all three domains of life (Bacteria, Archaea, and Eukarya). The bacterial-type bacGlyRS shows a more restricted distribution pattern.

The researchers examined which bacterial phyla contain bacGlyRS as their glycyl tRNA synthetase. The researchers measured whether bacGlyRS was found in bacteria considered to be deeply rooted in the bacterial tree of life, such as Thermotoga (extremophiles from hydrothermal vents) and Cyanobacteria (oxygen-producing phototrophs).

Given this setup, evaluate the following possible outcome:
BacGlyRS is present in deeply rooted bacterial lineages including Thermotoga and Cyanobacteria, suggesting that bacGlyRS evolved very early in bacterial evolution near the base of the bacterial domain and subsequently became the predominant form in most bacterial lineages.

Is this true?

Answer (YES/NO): YES